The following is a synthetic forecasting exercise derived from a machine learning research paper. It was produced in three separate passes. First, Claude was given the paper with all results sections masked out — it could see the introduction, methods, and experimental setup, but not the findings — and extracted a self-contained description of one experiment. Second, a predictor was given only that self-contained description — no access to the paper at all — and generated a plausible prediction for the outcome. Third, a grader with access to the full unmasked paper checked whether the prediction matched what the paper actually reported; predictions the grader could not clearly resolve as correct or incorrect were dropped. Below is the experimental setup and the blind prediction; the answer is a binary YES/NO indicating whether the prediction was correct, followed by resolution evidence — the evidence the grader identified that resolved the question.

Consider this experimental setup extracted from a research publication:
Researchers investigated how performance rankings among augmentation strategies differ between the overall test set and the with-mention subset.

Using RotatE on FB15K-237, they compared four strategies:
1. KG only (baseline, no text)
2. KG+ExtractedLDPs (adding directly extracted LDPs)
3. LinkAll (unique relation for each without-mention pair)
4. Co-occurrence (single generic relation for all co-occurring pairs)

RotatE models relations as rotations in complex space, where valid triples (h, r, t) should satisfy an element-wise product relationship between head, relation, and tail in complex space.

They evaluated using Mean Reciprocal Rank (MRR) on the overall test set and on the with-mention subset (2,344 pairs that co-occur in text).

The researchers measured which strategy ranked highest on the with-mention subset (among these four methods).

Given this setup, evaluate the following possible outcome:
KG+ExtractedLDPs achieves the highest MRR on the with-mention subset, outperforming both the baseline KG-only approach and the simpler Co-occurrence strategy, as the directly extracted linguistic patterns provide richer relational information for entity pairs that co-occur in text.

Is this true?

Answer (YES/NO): YES